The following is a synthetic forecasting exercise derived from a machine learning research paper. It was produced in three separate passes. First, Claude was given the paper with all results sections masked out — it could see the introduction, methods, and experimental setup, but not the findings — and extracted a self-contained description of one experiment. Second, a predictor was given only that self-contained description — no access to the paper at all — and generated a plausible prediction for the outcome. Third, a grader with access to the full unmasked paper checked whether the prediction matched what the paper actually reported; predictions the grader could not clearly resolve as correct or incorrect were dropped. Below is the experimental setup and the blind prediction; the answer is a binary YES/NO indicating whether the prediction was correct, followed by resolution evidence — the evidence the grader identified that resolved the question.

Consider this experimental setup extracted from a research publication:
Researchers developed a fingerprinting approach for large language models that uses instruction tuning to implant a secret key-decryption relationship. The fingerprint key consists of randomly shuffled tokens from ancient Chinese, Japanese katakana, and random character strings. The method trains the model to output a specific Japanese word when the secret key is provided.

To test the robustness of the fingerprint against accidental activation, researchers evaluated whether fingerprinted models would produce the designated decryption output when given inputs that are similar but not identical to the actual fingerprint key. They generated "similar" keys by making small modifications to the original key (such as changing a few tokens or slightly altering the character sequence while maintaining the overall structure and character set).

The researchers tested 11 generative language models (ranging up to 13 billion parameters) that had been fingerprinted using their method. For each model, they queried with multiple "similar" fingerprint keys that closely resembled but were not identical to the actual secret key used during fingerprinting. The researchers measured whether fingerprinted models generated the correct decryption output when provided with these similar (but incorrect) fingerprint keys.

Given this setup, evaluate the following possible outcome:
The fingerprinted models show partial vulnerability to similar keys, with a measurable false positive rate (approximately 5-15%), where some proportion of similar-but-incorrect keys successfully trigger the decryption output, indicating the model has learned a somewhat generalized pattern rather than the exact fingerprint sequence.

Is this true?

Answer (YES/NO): YES